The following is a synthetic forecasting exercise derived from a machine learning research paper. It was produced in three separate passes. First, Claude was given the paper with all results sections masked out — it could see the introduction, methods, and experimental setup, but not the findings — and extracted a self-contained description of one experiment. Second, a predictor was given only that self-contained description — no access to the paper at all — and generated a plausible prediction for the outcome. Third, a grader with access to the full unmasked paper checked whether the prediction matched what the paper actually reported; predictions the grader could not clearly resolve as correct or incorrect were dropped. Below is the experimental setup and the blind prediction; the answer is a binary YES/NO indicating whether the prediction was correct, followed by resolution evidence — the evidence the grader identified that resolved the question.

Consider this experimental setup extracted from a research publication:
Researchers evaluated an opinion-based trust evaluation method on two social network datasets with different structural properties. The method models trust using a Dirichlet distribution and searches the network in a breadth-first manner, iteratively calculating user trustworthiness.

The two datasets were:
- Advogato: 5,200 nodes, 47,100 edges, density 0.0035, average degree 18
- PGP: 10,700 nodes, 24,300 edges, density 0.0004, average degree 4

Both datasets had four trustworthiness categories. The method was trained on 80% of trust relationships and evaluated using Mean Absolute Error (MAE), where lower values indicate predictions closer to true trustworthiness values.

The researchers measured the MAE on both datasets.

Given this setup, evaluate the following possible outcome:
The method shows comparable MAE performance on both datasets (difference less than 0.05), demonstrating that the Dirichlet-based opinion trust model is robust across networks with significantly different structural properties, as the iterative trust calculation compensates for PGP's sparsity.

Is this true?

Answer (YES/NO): YES